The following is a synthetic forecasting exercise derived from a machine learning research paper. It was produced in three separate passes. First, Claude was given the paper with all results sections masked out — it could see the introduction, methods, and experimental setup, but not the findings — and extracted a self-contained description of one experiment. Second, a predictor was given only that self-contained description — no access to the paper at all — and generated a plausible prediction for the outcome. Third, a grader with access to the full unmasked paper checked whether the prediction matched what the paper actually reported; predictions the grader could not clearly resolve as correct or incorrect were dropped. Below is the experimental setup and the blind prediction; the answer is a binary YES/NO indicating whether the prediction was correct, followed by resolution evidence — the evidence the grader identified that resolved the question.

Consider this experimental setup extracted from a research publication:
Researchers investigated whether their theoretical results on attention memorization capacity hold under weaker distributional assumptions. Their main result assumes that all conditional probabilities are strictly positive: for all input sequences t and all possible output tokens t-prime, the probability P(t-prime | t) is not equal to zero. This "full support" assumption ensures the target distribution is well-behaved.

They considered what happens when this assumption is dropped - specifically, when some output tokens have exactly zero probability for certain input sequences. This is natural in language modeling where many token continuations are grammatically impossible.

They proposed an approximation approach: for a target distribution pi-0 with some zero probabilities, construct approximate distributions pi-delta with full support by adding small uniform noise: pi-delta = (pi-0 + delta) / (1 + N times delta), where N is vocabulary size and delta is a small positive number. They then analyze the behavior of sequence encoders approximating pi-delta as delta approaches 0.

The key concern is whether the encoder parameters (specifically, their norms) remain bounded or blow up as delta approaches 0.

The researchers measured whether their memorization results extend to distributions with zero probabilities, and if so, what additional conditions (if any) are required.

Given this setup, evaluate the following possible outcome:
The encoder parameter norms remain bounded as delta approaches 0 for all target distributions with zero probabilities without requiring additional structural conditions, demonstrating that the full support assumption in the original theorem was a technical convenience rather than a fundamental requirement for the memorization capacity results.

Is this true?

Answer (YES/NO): NO